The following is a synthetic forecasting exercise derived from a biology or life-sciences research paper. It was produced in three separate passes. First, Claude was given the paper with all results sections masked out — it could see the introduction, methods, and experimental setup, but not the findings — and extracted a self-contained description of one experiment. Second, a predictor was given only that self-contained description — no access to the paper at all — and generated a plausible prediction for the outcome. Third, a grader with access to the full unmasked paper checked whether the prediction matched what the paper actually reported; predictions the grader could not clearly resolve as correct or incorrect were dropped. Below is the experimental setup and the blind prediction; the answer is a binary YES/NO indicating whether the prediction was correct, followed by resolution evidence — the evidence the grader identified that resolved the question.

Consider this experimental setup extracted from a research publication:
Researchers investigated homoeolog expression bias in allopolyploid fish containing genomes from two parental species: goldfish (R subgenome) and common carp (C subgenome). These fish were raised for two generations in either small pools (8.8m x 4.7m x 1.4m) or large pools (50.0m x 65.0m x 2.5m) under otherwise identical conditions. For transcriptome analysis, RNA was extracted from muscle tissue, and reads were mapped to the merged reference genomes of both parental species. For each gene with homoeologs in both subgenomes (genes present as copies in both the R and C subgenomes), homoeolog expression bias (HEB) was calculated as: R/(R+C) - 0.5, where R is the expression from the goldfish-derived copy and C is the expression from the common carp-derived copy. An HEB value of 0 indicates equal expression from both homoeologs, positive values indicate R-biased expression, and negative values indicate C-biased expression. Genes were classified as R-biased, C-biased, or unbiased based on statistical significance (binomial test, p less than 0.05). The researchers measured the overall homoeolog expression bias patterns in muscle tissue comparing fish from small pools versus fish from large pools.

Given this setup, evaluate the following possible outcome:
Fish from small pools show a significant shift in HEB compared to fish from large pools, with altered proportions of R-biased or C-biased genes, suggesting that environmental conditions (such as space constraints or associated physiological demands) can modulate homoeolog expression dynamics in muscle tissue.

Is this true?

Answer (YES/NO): YES